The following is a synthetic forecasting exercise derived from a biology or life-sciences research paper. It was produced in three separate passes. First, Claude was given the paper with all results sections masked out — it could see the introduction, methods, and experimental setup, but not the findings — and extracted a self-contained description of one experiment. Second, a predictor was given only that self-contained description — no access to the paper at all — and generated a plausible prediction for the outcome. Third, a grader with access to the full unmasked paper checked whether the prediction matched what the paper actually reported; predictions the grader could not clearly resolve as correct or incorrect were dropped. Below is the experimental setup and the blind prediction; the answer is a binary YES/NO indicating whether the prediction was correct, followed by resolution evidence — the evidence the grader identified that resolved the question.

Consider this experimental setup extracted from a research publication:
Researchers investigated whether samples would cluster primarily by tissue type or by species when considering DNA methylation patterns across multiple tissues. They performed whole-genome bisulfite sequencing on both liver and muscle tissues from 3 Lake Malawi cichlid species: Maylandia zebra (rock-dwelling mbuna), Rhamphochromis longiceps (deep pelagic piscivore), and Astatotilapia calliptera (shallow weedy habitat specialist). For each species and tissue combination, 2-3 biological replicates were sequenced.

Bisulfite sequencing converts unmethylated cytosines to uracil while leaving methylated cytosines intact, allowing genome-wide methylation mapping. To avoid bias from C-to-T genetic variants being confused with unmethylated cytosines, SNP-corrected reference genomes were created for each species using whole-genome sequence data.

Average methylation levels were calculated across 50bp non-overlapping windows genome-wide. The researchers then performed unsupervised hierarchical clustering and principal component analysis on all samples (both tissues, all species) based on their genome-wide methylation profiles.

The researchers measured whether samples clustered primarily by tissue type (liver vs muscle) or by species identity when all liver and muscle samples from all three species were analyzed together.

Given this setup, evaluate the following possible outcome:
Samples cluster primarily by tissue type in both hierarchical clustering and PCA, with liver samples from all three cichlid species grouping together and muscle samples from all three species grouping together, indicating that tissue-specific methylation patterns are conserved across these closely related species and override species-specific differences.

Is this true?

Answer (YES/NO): YES